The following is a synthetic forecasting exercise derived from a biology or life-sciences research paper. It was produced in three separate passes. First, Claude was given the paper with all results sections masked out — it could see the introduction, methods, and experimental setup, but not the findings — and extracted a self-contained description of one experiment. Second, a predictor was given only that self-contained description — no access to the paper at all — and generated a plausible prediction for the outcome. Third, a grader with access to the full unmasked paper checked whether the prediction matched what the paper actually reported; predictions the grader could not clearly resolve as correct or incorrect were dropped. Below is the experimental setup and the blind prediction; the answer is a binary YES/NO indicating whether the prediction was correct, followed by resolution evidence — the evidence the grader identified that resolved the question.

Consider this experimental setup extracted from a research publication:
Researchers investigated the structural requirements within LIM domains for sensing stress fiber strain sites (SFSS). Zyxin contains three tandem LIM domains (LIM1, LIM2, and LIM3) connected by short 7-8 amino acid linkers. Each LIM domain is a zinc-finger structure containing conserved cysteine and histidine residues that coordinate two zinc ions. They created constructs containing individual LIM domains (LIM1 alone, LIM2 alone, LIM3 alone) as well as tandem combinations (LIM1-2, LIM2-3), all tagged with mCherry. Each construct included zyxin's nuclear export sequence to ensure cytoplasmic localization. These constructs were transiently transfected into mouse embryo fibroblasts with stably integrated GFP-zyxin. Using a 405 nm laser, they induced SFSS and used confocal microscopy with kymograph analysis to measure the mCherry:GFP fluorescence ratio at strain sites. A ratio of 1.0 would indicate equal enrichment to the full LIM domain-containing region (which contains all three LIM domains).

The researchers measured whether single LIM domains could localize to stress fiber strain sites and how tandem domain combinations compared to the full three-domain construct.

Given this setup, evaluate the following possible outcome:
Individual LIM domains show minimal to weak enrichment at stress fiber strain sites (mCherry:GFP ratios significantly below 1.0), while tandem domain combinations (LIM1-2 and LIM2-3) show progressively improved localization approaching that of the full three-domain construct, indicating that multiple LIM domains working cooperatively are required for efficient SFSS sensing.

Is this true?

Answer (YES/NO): NO